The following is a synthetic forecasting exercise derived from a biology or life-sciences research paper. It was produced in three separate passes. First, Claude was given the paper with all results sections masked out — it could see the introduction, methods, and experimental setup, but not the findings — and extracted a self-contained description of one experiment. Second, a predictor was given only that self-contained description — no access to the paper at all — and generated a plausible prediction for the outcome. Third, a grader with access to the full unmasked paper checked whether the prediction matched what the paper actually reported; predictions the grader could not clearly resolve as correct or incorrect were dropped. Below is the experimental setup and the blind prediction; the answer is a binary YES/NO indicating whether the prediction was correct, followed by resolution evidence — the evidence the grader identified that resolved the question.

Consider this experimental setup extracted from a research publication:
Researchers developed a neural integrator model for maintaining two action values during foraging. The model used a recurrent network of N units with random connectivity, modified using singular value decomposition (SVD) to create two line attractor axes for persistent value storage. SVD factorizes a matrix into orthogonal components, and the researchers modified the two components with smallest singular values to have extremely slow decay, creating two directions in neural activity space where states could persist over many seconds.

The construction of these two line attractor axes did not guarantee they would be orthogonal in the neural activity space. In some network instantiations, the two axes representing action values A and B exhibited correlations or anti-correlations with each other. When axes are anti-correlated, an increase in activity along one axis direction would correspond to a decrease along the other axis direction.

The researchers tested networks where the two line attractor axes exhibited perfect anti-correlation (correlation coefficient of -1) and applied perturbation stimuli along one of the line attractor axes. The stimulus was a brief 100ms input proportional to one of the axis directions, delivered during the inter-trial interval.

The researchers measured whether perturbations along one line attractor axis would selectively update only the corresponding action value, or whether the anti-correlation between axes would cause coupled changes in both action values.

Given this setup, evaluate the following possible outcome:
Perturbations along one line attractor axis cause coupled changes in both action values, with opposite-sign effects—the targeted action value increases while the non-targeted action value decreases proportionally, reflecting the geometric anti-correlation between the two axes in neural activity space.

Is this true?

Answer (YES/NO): YES